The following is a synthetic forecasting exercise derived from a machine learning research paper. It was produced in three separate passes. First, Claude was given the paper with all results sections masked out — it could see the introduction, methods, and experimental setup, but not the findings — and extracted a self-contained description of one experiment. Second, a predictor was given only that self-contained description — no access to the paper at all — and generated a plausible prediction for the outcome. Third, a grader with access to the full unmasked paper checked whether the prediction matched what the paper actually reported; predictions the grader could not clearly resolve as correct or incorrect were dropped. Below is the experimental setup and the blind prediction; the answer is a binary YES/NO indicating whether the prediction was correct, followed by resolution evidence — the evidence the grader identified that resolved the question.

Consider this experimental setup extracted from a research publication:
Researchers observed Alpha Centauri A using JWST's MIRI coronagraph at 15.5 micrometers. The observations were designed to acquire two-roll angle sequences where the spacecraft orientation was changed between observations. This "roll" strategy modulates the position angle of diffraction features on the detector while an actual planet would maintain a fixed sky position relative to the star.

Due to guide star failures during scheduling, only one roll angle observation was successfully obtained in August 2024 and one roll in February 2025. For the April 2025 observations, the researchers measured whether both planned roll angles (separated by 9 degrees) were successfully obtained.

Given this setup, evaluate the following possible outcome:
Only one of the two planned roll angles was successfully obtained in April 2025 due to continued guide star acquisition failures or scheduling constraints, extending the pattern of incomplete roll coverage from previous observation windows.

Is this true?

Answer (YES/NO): NO